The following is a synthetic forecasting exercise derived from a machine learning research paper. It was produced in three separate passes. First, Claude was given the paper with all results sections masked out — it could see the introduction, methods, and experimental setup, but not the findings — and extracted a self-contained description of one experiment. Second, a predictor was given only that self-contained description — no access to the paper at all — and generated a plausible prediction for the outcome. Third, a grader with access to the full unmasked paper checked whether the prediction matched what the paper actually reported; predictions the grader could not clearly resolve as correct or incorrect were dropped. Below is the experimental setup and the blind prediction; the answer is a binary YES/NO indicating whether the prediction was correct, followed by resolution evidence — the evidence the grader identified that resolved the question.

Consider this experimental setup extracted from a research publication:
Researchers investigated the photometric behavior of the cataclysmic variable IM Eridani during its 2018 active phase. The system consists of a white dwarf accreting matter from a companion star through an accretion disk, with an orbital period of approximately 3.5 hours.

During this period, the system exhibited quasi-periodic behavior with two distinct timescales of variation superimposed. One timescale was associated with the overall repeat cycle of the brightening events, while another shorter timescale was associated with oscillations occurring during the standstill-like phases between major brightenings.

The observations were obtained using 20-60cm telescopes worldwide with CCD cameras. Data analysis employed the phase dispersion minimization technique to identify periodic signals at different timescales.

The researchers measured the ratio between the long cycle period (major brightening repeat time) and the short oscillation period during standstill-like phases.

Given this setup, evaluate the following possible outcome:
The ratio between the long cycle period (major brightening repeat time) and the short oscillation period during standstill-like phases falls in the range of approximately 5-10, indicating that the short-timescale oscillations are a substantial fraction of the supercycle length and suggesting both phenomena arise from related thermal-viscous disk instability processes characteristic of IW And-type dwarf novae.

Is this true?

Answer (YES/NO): YES